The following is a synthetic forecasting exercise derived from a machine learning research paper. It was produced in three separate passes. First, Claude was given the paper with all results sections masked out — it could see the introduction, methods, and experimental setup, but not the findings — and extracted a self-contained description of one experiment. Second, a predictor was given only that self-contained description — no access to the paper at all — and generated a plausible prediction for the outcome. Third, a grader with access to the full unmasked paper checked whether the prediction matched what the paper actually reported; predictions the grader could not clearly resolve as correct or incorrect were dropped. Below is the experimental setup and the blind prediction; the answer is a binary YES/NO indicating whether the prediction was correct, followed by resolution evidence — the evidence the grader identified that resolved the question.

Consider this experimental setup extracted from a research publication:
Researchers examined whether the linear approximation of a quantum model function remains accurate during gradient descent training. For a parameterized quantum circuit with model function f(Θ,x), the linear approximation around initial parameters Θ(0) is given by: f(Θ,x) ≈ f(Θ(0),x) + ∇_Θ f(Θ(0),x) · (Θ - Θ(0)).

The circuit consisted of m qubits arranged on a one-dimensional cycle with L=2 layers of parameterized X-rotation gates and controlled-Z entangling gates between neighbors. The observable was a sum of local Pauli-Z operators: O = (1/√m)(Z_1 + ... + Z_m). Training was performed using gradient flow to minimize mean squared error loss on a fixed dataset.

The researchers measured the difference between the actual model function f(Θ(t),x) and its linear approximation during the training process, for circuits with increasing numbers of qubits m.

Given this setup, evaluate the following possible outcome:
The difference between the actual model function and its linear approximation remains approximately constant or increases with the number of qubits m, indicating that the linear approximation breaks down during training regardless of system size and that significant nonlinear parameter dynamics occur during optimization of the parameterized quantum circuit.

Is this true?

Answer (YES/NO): NO